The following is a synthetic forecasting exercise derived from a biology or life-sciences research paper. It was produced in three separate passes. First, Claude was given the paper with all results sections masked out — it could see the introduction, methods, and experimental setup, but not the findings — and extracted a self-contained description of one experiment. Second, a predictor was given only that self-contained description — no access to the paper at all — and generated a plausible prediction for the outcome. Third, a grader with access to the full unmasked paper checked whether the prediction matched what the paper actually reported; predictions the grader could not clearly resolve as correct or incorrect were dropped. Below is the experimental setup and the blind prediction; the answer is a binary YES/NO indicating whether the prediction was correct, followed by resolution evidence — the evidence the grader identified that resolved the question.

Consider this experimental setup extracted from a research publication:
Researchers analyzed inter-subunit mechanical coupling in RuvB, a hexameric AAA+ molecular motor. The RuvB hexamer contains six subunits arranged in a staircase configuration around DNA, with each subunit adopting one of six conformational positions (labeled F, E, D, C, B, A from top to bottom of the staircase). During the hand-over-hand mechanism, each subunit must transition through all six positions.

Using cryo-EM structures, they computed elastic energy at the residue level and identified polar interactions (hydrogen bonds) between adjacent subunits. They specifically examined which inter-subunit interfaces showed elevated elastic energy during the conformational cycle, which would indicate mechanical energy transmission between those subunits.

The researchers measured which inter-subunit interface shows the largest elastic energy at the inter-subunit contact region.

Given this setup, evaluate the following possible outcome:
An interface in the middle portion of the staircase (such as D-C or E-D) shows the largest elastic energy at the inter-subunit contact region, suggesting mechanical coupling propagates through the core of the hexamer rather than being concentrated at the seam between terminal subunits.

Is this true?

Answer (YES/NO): YES